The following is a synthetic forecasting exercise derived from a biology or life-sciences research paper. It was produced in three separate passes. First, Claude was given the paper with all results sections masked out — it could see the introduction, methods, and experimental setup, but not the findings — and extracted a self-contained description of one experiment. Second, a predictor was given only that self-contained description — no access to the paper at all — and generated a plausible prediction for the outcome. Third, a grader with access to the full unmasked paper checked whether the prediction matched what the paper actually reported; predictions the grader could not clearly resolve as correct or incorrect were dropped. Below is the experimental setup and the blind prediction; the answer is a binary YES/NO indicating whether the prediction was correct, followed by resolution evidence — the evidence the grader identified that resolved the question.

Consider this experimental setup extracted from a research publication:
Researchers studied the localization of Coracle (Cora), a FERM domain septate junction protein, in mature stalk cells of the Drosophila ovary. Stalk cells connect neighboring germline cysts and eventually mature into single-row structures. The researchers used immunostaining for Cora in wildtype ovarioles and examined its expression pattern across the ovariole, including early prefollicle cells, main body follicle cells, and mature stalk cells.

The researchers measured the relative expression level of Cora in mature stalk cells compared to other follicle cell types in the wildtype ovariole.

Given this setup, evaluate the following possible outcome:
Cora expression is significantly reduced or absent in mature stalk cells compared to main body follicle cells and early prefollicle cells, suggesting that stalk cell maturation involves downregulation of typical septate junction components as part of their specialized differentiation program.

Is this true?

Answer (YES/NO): NO